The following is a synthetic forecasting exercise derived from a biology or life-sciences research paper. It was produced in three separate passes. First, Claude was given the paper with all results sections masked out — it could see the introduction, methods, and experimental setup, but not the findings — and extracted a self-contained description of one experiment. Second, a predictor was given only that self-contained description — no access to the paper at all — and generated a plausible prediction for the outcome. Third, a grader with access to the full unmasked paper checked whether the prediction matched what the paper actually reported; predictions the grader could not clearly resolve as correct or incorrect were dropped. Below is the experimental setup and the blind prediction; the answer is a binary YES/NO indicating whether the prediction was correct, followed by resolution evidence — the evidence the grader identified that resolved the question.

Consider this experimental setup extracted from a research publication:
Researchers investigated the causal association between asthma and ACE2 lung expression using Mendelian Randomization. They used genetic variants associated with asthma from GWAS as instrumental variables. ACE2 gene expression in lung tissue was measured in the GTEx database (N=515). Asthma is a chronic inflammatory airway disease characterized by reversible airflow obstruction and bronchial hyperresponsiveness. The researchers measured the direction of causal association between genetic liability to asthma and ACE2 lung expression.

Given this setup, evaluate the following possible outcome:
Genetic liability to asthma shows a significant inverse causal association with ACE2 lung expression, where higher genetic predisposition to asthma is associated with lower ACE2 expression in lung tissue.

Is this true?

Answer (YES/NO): NO